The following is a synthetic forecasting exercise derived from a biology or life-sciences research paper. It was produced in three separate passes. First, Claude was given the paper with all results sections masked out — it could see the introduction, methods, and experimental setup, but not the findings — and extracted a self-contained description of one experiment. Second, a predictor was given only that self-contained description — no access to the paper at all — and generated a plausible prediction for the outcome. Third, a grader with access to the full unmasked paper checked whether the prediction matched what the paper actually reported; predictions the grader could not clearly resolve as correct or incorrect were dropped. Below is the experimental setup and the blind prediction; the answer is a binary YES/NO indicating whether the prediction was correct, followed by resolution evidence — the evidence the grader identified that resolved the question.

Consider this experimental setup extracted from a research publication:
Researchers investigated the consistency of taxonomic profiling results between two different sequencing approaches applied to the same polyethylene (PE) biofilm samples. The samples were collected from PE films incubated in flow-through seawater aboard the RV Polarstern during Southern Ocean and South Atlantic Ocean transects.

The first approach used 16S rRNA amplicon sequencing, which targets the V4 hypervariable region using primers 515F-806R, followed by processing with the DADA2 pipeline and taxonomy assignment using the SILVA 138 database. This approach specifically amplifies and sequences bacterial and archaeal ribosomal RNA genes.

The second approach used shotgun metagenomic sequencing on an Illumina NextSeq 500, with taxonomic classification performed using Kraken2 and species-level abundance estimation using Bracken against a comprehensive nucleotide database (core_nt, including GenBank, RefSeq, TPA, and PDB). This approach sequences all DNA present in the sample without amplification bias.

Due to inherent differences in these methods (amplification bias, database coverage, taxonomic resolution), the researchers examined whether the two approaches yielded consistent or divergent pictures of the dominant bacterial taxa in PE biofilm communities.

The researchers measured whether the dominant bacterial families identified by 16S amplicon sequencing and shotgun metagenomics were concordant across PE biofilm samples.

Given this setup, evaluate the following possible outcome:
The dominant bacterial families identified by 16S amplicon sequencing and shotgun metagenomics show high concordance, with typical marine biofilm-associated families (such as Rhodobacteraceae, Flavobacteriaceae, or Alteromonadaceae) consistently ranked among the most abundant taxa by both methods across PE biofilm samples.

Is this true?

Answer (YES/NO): NO